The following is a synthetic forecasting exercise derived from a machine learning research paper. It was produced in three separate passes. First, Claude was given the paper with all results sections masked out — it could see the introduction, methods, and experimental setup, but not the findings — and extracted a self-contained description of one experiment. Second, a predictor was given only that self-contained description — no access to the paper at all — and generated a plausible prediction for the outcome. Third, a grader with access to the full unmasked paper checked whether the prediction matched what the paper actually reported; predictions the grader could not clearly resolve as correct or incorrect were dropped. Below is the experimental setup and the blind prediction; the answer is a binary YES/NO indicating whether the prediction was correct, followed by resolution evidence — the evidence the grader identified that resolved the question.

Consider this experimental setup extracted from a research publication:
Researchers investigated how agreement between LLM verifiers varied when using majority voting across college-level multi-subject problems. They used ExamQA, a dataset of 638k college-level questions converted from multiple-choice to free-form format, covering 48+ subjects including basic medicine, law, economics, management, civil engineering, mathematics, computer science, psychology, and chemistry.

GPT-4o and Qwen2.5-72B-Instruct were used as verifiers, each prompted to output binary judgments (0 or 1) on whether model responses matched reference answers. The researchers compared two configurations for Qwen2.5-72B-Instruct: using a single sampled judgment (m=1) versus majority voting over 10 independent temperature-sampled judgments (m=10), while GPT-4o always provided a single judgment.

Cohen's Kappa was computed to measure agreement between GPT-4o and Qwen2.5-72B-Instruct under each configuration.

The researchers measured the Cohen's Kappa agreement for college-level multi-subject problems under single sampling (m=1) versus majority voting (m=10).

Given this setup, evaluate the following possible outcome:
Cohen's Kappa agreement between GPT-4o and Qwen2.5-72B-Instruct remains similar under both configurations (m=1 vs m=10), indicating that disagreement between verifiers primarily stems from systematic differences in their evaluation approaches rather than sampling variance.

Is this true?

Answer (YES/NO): YES